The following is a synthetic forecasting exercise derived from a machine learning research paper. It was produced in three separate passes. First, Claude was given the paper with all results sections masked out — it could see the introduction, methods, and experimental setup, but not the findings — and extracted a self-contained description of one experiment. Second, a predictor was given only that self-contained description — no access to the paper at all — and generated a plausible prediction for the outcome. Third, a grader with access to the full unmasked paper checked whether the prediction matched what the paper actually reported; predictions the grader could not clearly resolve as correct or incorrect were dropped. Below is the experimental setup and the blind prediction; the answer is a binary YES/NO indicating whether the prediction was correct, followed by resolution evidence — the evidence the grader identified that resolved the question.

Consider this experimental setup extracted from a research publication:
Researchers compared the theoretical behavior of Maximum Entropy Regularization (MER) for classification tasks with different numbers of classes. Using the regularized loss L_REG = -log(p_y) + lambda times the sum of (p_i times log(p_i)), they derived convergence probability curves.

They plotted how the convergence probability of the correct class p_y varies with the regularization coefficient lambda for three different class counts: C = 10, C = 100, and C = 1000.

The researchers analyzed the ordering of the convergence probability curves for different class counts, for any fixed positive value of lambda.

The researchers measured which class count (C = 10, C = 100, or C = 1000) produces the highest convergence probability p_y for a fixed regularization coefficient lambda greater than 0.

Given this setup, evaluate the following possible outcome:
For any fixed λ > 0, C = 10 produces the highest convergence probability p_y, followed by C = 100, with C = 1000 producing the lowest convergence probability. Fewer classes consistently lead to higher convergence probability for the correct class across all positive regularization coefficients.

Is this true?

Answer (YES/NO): YES